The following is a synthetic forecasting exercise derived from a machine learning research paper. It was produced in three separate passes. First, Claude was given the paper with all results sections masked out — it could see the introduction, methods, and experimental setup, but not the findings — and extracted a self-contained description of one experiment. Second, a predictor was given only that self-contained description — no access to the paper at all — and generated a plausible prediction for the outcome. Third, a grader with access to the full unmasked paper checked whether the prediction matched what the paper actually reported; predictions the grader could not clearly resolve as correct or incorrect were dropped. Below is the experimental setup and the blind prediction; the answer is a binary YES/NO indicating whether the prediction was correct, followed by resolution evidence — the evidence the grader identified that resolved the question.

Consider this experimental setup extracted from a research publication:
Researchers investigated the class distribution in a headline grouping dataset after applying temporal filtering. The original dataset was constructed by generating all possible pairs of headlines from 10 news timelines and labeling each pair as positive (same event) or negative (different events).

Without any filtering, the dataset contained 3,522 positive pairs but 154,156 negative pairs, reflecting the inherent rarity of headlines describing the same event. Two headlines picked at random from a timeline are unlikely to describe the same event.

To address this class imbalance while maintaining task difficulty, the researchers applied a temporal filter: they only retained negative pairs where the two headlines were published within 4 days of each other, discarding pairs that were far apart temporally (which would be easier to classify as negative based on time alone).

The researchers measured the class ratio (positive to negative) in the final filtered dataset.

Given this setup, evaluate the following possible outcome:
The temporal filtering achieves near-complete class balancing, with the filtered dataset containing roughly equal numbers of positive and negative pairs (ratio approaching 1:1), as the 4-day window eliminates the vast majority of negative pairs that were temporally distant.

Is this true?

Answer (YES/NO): NO